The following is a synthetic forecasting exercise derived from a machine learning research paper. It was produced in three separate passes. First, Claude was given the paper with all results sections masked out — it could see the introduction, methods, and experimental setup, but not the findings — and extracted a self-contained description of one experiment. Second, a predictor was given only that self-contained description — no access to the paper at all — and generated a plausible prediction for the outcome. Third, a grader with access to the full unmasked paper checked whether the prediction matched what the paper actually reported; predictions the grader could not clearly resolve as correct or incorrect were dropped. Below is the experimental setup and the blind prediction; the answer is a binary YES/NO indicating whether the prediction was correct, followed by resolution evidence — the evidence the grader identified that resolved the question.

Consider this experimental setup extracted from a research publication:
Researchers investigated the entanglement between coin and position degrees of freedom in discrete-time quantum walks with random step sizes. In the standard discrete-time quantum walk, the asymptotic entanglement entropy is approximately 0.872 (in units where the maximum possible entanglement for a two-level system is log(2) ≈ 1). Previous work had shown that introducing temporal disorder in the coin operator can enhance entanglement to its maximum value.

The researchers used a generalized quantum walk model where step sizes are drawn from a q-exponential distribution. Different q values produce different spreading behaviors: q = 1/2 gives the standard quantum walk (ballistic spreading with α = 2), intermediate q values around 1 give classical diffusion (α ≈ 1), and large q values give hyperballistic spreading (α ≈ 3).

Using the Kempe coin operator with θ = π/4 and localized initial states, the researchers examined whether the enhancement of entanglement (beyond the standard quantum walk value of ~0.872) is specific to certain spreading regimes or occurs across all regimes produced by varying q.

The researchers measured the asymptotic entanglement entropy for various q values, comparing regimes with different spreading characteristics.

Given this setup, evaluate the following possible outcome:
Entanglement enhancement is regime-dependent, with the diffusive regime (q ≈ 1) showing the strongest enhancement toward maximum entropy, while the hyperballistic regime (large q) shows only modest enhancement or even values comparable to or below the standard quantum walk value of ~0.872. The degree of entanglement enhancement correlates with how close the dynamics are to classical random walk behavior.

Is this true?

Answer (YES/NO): NO